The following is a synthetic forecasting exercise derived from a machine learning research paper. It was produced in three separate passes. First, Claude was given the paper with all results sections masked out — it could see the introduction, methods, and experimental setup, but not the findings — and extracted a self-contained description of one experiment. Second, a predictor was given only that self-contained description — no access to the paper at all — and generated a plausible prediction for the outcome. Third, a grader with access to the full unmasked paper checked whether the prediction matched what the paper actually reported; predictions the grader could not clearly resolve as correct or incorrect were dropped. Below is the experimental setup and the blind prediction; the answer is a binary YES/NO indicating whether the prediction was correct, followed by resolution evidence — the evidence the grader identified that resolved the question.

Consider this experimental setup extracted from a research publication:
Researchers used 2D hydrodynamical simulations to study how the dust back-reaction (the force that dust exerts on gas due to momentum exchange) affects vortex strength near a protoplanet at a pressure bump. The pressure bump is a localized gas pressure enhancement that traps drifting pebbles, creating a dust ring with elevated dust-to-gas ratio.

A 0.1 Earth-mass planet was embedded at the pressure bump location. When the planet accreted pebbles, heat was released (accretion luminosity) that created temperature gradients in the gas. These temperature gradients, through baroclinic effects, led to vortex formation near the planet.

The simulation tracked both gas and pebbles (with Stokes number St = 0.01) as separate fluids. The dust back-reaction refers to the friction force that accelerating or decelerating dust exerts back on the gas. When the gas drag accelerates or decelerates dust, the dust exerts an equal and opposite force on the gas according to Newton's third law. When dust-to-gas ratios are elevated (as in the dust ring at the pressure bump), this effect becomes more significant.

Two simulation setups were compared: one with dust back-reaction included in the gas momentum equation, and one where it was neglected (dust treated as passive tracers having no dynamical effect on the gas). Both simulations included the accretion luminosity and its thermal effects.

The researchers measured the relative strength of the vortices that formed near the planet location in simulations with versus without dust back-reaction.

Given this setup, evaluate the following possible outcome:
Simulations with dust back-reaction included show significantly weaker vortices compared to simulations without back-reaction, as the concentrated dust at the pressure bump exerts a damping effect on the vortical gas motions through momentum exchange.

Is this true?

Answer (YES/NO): YES